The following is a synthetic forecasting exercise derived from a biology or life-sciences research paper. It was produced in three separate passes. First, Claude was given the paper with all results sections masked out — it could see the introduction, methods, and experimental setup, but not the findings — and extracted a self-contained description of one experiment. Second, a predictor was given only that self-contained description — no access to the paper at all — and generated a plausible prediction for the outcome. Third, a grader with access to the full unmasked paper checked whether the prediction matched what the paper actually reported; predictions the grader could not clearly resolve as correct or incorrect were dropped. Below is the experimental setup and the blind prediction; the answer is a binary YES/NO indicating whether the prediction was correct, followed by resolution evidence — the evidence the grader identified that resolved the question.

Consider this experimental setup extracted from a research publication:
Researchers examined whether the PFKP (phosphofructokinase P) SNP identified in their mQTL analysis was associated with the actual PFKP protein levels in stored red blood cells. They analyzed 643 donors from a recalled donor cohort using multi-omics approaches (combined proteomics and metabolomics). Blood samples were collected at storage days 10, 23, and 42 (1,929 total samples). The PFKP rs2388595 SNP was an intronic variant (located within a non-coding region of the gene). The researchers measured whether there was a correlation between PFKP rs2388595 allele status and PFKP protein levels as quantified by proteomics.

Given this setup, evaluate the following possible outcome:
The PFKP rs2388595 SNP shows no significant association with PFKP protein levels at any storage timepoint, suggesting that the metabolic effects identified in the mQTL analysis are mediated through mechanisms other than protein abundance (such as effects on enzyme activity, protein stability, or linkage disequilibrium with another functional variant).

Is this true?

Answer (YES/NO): NO